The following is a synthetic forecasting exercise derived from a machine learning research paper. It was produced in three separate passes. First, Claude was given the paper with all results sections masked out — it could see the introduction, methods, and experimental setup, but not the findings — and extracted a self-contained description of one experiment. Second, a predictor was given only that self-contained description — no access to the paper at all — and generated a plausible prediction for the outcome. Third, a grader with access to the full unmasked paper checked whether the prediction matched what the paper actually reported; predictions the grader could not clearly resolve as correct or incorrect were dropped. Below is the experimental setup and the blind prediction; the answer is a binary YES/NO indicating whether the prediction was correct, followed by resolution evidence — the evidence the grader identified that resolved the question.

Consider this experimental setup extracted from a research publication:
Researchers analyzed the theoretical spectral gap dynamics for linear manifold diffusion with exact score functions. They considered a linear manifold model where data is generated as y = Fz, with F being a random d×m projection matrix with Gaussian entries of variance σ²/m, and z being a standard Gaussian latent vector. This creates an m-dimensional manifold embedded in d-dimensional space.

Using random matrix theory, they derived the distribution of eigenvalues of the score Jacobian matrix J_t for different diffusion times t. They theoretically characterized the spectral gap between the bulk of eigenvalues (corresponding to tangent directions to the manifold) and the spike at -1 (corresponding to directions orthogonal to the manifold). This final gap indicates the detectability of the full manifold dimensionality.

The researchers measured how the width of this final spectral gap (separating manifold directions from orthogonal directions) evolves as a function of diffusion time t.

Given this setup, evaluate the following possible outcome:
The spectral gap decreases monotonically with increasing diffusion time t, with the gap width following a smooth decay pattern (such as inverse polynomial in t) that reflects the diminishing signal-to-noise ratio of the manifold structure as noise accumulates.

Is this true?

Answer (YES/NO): YES